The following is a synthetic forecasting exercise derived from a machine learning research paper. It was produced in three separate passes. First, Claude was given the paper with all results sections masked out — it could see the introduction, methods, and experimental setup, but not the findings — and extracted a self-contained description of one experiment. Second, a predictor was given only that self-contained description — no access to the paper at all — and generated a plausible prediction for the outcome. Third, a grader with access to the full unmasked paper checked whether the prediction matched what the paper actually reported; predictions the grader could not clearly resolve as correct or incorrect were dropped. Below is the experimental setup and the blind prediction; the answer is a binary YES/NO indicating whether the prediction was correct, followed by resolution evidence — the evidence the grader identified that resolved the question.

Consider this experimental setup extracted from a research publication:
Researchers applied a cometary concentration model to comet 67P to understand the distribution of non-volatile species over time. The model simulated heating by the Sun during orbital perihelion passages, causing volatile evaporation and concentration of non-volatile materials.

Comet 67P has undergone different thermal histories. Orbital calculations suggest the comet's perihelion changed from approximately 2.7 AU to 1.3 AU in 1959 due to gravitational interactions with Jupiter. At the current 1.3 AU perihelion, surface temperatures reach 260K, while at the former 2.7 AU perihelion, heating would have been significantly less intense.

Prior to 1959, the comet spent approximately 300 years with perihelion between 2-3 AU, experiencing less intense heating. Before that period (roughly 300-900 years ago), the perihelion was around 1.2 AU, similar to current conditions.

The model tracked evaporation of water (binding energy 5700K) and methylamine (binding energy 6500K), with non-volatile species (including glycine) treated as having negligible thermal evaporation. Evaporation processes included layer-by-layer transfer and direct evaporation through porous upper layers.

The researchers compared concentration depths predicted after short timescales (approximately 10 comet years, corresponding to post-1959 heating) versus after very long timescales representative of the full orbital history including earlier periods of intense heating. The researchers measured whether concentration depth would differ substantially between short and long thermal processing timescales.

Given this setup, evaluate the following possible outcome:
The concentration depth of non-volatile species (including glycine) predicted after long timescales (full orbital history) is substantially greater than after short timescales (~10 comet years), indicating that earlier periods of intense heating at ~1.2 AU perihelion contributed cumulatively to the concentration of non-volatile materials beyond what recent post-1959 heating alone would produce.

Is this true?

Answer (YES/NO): YES